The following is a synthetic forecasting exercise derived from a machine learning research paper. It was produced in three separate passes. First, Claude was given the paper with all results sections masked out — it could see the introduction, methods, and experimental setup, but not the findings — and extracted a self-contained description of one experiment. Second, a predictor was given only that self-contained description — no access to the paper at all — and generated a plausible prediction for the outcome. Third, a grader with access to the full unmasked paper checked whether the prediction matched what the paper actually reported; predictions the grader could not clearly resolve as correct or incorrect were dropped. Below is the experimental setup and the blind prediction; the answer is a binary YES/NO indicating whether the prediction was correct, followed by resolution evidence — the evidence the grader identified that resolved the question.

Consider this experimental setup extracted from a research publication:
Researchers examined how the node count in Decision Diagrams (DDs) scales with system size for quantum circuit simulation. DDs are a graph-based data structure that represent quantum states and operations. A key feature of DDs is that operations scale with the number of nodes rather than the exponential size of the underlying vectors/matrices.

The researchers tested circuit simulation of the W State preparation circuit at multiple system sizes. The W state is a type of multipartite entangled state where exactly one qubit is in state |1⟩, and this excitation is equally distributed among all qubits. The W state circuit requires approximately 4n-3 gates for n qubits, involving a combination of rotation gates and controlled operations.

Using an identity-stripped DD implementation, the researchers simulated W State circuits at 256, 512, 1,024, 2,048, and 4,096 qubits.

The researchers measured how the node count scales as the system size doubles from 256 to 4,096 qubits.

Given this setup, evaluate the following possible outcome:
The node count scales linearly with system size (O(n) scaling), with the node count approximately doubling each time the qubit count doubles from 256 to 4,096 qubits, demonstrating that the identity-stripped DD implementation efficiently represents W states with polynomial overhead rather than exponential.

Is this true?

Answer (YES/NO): YES